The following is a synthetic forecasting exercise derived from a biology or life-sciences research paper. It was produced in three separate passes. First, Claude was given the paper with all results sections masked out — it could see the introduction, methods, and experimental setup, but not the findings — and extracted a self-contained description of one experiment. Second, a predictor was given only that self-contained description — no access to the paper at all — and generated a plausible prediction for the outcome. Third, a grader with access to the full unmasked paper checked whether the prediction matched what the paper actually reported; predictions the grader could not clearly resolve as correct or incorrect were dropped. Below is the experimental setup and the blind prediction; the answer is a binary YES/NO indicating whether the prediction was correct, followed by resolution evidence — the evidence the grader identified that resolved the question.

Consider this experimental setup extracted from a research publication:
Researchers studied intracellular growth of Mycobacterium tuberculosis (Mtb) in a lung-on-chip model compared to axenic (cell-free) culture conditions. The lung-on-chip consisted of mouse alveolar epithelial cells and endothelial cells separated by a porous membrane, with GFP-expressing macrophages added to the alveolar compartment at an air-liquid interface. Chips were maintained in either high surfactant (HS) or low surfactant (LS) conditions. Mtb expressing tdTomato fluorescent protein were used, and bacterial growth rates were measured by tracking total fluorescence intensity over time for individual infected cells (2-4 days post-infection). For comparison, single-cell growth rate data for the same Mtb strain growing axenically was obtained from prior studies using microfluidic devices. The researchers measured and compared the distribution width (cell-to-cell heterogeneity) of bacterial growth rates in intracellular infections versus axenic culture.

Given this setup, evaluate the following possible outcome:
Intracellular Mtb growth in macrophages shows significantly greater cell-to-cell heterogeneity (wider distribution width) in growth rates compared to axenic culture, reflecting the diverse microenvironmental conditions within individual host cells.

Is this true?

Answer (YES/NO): YES